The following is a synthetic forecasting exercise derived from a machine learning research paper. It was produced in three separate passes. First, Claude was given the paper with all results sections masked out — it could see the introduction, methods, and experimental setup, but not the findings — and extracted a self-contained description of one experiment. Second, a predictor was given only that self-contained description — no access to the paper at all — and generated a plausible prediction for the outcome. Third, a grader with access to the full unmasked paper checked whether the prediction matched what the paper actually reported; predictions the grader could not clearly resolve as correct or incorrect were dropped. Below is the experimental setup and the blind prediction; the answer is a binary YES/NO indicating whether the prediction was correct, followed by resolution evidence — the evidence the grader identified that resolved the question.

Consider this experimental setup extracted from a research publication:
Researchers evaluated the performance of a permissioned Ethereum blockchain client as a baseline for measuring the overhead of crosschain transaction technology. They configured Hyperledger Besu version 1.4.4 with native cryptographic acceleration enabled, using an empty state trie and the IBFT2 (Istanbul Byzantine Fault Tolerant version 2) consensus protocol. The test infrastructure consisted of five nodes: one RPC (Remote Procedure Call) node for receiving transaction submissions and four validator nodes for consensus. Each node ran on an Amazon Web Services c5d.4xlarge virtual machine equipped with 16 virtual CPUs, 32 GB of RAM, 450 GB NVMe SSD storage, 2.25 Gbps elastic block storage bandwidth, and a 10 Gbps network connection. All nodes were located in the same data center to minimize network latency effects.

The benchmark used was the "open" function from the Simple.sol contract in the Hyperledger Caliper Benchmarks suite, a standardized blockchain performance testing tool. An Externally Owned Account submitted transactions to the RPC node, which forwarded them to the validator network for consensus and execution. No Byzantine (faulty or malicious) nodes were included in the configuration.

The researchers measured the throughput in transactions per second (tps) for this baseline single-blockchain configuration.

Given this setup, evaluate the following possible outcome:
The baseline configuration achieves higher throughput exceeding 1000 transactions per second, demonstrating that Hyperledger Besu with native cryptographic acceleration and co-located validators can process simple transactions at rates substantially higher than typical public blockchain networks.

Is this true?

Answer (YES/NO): NO